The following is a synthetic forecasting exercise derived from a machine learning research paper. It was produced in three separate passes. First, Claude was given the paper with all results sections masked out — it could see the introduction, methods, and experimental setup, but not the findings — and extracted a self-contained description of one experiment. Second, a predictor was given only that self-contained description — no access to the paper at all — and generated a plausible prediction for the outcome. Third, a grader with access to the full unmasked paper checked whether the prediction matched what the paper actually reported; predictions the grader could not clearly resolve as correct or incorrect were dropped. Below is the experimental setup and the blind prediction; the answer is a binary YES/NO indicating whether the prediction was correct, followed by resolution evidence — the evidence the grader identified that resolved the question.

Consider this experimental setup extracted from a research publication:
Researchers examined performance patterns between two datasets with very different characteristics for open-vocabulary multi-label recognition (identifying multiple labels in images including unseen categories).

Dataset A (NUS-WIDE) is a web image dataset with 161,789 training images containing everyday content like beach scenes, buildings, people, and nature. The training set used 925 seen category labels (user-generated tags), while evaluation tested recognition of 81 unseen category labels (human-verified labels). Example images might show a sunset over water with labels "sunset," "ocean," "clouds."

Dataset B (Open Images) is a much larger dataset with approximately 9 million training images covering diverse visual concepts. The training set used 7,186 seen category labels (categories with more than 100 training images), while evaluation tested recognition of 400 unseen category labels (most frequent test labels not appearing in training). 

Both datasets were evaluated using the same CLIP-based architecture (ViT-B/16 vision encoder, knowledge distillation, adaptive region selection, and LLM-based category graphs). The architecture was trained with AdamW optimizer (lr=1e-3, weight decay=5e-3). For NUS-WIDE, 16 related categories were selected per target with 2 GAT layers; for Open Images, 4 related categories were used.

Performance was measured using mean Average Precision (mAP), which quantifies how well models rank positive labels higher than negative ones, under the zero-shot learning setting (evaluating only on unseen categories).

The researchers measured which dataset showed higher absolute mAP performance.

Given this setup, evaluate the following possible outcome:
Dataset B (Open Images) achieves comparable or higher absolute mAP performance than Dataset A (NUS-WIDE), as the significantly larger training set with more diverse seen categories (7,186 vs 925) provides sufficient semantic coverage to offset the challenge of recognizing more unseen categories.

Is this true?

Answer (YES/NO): YES